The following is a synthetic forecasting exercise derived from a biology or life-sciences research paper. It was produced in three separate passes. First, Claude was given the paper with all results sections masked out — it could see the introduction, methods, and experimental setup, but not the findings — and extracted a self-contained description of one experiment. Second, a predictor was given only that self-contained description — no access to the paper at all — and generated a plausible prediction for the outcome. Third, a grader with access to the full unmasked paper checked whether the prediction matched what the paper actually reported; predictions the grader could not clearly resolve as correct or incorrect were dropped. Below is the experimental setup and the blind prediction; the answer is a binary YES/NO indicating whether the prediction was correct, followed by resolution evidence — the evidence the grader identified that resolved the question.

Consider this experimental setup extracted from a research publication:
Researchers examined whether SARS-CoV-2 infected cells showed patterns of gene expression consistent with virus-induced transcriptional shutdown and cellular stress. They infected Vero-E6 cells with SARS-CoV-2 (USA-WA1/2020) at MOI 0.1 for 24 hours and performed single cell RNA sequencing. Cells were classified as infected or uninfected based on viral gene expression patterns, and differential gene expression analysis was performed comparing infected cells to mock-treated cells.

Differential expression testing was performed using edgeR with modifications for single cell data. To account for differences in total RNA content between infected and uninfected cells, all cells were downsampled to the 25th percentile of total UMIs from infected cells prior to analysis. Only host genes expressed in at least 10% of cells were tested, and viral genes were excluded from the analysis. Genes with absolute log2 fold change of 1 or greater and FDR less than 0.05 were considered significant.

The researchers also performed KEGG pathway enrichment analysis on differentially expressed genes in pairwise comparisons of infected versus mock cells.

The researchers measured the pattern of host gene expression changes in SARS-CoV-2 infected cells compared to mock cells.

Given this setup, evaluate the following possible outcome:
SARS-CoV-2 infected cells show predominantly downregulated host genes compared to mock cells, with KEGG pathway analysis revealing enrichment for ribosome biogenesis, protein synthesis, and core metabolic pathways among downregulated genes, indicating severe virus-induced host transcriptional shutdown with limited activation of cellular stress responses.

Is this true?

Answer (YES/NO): NO